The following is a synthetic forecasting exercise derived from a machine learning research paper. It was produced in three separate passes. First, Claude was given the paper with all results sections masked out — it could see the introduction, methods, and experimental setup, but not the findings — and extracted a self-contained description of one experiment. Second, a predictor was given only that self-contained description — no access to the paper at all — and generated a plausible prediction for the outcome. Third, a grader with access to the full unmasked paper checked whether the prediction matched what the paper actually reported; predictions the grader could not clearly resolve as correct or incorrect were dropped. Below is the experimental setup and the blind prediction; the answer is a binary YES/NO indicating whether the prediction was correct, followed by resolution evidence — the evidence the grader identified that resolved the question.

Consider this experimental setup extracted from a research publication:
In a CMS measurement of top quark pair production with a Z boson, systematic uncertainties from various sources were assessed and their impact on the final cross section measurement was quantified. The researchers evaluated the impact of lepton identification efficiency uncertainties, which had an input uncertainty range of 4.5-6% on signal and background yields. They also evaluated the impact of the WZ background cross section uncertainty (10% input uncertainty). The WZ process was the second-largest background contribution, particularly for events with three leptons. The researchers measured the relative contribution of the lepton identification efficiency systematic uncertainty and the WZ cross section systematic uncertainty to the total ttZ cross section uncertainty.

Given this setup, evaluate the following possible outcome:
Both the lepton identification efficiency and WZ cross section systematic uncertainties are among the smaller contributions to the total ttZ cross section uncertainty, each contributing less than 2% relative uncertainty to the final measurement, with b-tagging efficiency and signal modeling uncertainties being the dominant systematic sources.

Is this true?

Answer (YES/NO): NO